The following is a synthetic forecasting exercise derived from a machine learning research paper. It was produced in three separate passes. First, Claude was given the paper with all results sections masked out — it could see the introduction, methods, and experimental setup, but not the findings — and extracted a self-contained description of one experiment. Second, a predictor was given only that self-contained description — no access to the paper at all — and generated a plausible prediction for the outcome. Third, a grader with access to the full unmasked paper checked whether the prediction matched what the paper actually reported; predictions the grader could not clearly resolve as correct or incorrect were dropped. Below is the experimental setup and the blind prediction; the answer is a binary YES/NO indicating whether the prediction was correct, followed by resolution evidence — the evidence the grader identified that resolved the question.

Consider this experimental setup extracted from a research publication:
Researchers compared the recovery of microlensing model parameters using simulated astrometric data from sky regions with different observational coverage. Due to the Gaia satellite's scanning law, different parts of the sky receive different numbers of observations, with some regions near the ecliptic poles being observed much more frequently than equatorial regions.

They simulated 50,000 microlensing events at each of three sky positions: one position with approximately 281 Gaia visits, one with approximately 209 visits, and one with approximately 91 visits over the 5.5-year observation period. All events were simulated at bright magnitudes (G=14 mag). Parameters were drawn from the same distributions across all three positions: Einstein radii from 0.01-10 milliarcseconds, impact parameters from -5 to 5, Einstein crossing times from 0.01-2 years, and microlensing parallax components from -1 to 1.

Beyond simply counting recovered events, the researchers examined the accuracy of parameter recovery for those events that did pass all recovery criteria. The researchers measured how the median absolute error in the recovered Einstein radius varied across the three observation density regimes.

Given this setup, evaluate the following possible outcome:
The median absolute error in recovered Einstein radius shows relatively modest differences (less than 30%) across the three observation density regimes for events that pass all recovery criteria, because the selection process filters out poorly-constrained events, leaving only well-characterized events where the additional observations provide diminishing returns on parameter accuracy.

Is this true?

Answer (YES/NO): YES